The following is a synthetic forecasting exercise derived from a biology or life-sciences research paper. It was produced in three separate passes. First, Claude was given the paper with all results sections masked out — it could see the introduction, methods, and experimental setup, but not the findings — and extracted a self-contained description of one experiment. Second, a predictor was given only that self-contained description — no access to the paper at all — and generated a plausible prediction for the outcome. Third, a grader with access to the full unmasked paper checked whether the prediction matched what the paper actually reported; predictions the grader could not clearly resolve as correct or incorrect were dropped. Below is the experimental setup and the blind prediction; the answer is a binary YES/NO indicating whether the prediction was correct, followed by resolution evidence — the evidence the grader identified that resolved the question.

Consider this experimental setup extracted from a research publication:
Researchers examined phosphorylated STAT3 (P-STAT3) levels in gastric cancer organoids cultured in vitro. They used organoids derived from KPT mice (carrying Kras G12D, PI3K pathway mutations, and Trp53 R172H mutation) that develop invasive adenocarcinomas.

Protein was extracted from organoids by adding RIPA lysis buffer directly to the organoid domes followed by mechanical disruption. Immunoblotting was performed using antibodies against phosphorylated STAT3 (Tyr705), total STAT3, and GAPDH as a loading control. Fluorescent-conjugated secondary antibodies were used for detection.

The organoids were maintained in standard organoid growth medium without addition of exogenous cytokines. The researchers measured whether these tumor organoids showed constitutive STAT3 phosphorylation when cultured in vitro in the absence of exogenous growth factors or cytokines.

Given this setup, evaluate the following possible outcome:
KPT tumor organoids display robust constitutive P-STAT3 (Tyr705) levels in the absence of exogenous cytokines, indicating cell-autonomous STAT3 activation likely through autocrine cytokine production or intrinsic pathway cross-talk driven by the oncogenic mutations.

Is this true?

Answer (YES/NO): NO